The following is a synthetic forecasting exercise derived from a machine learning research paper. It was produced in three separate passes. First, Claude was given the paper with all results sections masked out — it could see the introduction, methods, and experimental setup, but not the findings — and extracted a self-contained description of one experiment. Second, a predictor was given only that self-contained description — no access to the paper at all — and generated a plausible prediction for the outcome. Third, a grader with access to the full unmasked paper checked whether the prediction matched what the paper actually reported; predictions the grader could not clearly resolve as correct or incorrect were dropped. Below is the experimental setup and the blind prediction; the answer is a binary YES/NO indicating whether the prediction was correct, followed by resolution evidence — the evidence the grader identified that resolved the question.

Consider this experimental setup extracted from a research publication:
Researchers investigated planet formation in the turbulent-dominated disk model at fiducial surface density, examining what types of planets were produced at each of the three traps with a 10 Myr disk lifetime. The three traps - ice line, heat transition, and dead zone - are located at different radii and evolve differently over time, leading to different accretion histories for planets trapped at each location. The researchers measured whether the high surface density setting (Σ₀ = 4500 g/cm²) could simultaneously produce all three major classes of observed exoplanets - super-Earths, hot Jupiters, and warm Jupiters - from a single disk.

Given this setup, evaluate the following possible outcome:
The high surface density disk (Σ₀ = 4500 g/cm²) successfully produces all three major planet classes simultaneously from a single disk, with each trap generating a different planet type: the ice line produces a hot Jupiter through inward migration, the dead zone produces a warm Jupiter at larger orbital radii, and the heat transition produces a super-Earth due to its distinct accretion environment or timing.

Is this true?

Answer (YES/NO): NO